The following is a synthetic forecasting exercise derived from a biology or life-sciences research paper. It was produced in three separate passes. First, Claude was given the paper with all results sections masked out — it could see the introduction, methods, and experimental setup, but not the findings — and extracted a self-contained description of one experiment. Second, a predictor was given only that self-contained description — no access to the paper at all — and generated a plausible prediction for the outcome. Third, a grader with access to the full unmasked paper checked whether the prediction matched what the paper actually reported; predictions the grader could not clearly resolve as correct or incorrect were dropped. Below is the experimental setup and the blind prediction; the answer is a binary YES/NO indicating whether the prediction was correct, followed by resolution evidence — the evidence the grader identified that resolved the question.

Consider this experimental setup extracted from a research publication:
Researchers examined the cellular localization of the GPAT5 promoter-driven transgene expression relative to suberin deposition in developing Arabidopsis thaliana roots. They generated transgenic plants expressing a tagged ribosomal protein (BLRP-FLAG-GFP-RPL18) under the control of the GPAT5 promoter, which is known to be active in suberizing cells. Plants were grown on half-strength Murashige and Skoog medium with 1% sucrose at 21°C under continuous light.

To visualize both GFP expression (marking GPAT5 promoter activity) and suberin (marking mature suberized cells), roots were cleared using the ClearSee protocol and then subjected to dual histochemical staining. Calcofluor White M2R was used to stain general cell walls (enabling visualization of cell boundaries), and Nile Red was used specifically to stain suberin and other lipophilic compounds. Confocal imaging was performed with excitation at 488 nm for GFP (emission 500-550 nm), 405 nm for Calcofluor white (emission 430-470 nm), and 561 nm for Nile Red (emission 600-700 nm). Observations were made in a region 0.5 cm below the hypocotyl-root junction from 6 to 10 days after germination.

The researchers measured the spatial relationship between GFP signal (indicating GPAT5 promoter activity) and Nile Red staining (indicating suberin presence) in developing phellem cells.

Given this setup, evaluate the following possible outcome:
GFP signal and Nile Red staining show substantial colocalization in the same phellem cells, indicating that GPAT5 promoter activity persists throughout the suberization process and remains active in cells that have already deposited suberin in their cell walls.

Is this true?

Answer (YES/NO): NO